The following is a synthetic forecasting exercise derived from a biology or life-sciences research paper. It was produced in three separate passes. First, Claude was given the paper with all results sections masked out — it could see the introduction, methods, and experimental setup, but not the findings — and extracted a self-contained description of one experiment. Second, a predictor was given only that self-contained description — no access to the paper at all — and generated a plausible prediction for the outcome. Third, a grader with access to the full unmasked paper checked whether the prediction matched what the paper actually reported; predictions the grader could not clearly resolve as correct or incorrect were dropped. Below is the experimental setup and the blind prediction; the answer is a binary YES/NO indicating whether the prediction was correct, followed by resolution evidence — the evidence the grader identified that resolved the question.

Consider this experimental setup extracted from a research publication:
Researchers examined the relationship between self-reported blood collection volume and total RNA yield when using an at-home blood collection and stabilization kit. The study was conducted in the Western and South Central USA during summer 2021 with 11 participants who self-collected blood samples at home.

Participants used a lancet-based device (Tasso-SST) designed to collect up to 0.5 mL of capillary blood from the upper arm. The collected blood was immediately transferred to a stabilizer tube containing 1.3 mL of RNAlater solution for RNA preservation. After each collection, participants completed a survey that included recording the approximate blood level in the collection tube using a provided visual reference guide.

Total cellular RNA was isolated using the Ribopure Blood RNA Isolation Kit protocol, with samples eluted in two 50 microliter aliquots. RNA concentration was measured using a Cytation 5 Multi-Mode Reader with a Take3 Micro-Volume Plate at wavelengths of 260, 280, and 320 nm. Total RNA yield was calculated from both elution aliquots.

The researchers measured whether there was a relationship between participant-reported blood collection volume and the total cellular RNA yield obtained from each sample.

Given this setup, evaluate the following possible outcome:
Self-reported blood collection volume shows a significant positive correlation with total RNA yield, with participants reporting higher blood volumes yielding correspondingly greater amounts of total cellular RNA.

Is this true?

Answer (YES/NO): NO